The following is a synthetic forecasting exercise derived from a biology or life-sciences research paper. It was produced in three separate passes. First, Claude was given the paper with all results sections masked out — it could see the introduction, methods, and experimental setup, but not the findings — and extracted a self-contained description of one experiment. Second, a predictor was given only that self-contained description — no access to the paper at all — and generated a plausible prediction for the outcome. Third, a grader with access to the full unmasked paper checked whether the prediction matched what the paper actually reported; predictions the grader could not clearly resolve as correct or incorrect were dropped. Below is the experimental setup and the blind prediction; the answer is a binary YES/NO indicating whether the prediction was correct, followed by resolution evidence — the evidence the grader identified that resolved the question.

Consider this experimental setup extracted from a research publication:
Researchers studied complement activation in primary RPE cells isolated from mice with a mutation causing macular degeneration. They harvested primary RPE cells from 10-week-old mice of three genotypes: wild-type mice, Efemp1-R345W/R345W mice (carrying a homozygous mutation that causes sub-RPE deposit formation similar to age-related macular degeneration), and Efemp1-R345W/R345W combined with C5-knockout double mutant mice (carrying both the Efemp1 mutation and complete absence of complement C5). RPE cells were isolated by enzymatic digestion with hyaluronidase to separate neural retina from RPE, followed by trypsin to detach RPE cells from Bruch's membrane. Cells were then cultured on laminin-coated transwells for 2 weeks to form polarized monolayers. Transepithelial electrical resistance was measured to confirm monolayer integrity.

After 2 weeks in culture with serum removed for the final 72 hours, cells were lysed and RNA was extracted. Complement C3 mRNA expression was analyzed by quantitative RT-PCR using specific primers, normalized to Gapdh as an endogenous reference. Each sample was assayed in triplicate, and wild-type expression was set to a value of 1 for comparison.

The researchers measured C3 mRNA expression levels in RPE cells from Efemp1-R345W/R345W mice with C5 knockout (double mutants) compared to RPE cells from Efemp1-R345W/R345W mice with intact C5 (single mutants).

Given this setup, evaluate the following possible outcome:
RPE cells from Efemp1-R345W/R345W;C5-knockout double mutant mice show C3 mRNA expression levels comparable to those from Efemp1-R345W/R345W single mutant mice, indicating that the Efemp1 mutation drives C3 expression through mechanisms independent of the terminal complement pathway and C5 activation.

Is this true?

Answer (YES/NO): YES